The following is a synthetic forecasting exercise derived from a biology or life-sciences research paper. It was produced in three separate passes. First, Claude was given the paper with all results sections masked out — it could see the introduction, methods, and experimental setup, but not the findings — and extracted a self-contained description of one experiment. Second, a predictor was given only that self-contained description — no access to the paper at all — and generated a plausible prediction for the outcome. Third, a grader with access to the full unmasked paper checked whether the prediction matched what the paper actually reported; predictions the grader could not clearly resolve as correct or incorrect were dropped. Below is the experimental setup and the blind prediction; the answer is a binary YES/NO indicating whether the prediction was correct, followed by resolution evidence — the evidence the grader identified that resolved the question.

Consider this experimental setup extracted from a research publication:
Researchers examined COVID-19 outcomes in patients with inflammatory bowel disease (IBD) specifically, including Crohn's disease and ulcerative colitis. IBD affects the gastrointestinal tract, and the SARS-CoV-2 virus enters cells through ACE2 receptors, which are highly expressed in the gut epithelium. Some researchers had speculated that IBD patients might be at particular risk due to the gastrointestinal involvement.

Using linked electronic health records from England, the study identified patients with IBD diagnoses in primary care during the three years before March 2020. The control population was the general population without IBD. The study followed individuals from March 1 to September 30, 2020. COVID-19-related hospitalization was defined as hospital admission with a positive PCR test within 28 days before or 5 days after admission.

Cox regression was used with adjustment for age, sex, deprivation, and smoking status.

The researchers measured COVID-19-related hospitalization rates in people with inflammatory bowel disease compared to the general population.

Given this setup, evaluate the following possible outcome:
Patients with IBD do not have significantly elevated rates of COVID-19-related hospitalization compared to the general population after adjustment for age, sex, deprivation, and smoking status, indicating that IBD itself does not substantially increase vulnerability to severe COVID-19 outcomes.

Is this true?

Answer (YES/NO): NO